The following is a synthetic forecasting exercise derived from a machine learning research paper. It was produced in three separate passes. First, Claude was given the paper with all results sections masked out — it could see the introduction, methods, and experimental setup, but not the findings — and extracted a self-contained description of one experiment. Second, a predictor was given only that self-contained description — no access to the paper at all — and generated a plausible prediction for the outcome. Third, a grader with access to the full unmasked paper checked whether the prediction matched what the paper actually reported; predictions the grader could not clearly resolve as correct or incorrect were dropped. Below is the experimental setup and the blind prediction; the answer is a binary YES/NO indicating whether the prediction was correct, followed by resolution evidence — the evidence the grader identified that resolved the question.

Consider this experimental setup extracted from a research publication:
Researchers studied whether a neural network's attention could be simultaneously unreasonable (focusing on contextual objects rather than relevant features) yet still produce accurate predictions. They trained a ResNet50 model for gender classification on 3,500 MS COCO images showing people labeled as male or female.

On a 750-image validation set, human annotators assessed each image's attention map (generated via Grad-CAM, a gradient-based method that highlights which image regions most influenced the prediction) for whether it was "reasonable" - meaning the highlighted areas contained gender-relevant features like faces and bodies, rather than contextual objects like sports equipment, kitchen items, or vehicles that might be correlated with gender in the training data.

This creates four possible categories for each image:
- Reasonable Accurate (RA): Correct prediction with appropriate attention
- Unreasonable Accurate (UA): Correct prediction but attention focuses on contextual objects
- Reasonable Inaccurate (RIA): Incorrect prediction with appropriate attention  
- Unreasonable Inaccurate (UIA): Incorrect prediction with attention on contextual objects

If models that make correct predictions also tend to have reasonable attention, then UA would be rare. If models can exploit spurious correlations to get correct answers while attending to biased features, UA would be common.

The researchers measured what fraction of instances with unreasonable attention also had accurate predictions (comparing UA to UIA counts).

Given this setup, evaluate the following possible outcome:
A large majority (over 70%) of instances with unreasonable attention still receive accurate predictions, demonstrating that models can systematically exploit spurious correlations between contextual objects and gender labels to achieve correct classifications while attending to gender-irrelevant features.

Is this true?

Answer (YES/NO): YES